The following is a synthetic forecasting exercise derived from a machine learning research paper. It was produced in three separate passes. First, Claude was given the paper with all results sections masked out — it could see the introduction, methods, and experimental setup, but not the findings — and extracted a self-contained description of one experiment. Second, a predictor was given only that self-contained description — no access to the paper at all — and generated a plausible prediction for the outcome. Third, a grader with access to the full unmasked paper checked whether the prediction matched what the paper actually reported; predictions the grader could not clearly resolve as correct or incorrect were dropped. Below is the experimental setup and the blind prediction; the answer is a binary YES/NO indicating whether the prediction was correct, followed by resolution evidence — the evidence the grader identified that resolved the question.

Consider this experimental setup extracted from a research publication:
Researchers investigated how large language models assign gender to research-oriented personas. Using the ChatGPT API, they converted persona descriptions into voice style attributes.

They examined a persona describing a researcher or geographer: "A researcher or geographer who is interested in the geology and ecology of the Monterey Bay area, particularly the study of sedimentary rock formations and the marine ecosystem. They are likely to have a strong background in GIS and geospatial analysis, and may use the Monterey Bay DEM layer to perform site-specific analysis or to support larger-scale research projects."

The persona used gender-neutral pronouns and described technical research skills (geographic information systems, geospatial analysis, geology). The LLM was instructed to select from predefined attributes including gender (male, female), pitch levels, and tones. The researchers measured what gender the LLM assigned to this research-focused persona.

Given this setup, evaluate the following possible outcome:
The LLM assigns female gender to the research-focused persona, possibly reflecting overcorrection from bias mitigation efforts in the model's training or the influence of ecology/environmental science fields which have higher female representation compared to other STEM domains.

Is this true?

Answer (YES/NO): YES